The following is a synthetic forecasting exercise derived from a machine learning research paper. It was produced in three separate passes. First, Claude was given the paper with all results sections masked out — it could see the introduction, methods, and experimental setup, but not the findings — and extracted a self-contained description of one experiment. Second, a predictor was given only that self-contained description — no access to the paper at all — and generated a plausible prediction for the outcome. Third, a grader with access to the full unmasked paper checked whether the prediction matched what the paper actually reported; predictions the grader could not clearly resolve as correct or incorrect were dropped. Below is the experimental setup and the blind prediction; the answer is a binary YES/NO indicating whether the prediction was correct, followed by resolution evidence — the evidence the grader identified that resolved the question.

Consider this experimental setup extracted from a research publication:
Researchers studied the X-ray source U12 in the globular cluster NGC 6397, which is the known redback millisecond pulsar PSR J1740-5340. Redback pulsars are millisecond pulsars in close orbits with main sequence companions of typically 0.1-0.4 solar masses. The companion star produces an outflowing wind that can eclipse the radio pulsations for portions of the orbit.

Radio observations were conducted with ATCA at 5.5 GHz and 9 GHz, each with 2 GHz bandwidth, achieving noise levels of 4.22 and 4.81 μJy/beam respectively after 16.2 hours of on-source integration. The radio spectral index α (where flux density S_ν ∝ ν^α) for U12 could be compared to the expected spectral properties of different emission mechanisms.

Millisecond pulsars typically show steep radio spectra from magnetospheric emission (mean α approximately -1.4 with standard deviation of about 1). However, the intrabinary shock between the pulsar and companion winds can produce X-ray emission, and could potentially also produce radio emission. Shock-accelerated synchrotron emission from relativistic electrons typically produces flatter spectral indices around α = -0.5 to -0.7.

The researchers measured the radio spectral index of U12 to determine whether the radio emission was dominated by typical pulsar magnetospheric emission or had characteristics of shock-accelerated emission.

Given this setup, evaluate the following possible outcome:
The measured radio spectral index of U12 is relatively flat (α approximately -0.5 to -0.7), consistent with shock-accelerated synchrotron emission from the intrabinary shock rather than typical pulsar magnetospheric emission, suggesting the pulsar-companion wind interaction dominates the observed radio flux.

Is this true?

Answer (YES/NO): NO